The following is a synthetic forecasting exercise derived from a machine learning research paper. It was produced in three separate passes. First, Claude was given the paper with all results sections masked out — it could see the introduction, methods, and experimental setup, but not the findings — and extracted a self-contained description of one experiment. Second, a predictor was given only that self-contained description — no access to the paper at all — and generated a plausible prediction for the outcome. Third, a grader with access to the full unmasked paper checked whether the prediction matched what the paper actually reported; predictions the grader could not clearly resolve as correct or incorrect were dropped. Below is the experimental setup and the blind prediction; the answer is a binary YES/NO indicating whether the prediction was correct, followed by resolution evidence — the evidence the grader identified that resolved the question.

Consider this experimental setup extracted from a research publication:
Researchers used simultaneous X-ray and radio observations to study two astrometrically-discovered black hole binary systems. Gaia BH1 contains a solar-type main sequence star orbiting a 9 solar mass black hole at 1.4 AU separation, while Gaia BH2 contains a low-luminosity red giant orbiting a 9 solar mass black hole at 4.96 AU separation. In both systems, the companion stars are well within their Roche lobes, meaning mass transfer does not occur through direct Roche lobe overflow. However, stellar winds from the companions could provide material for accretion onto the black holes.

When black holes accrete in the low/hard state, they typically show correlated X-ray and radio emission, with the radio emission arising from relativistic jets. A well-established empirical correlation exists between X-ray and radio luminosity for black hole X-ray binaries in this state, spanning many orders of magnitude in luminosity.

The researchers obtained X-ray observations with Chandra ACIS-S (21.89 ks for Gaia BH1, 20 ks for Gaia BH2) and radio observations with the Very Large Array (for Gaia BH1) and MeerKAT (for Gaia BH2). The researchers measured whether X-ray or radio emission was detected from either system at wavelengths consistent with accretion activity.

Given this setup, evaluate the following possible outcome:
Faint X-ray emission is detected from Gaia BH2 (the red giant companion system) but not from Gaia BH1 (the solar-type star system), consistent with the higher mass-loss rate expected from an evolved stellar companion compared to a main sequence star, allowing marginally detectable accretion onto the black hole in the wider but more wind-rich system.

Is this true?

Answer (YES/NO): NO